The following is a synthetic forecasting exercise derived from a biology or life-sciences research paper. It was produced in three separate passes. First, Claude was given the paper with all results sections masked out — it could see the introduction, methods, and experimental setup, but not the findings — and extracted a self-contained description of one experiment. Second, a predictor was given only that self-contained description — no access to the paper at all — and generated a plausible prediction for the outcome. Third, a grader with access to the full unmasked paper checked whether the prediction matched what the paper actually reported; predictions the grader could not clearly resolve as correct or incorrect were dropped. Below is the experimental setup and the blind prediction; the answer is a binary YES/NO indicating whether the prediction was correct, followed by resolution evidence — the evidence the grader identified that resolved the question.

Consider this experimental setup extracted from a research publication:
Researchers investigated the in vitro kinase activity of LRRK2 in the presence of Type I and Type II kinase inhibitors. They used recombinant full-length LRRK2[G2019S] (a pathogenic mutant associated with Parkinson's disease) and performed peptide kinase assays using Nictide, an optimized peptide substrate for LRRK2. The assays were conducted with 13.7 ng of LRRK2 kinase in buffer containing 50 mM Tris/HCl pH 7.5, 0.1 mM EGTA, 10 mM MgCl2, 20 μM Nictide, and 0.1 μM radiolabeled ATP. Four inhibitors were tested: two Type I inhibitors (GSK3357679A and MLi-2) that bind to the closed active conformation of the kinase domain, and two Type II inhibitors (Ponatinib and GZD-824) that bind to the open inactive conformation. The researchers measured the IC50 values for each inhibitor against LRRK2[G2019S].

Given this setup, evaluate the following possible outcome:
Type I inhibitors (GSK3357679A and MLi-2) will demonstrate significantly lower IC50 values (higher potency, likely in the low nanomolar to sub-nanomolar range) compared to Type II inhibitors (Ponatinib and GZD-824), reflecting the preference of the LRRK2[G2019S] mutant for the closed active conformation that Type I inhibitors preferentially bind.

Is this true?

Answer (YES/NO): YES